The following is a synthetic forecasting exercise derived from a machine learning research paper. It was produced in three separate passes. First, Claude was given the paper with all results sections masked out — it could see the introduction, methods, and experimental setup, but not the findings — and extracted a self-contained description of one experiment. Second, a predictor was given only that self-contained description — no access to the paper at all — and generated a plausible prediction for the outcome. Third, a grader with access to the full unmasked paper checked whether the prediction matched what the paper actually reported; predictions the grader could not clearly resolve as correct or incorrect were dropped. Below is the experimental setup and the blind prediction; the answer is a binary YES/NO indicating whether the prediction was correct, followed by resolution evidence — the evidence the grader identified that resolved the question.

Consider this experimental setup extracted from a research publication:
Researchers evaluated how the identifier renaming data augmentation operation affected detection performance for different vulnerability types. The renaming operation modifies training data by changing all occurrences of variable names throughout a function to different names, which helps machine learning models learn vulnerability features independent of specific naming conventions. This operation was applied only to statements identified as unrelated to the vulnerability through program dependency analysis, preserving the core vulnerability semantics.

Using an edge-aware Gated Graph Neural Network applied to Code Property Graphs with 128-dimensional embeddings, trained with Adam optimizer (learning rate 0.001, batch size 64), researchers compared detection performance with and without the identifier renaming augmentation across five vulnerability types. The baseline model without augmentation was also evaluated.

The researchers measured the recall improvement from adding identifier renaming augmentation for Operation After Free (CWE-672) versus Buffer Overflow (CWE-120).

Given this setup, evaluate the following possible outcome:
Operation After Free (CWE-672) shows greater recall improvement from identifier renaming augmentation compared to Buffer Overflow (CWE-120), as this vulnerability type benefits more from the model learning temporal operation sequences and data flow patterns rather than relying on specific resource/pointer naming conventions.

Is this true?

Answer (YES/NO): YES